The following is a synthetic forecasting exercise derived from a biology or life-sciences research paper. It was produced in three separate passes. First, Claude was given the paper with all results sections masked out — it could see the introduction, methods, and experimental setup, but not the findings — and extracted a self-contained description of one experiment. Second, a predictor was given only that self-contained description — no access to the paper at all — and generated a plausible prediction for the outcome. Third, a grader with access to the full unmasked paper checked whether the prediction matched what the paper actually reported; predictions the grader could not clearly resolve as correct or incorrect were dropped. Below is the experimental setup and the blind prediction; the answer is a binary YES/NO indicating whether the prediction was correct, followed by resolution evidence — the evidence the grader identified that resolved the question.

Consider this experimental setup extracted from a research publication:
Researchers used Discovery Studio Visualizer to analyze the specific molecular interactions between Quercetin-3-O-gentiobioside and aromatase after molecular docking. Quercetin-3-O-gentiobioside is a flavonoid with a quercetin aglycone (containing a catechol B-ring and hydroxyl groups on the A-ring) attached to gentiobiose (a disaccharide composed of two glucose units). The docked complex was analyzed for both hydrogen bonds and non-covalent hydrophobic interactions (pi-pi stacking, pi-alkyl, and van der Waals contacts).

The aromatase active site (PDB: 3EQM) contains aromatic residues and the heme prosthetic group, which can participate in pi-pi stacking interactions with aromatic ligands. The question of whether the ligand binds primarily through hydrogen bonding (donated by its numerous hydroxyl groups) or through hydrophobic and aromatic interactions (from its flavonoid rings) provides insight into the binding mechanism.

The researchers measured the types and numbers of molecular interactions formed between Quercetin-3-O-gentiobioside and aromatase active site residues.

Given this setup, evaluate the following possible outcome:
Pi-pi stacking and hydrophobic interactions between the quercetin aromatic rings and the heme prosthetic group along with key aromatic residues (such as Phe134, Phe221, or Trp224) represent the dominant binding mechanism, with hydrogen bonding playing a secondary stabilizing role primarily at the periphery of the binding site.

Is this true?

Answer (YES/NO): NO